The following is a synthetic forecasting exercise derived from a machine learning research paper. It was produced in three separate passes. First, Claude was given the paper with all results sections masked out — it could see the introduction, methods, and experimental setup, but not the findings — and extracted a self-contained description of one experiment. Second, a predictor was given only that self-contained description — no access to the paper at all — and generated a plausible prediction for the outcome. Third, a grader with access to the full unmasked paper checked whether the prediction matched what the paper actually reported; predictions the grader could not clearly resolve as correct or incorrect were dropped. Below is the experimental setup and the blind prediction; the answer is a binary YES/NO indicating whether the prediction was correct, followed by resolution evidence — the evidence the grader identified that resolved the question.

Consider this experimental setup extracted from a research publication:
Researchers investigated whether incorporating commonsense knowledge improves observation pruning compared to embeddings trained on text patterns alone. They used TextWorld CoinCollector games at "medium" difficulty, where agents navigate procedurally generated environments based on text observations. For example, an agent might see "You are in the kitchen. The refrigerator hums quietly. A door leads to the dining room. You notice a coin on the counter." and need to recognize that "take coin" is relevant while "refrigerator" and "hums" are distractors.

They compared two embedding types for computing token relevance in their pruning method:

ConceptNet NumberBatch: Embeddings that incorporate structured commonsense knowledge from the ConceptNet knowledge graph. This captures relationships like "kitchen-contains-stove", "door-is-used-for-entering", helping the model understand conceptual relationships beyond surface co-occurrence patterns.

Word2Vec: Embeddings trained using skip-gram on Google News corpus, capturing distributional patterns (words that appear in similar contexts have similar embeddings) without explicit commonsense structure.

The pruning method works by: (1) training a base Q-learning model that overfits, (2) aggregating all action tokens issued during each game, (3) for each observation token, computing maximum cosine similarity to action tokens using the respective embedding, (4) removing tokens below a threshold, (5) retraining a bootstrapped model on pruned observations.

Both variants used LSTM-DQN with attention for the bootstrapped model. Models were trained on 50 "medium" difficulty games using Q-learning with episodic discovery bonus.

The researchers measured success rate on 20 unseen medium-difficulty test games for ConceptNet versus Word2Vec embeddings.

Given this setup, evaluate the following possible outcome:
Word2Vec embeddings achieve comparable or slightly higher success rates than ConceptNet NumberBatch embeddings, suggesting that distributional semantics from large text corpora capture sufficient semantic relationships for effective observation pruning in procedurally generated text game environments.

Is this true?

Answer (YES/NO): NO